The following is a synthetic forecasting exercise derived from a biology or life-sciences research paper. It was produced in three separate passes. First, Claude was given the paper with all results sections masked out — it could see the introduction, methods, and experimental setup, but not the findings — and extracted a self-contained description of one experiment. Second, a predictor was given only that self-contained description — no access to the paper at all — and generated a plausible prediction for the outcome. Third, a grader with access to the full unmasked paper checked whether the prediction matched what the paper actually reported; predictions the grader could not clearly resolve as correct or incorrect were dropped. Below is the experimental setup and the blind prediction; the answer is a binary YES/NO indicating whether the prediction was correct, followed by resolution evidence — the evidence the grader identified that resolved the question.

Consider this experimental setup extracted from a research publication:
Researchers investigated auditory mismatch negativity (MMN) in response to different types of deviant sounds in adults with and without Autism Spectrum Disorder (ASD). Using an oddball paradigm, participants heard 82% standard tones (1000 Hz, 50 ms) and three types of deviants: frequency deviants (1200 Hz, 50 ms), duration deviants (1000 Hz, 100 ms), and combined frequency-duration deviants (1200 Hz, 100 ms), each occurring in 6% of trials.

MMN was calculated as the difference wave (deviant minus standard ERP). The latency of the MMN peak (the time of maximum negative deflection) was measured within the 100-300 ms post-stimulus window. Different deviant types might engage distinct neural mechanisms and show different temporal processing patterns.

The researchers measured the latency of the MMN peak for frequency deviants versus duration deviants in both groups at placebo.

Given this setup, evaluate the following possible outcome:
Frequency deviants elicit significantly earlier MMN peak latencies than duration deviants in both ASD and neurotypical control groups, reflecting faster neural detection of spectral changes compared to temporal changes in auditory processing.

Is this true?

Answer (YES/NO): YES